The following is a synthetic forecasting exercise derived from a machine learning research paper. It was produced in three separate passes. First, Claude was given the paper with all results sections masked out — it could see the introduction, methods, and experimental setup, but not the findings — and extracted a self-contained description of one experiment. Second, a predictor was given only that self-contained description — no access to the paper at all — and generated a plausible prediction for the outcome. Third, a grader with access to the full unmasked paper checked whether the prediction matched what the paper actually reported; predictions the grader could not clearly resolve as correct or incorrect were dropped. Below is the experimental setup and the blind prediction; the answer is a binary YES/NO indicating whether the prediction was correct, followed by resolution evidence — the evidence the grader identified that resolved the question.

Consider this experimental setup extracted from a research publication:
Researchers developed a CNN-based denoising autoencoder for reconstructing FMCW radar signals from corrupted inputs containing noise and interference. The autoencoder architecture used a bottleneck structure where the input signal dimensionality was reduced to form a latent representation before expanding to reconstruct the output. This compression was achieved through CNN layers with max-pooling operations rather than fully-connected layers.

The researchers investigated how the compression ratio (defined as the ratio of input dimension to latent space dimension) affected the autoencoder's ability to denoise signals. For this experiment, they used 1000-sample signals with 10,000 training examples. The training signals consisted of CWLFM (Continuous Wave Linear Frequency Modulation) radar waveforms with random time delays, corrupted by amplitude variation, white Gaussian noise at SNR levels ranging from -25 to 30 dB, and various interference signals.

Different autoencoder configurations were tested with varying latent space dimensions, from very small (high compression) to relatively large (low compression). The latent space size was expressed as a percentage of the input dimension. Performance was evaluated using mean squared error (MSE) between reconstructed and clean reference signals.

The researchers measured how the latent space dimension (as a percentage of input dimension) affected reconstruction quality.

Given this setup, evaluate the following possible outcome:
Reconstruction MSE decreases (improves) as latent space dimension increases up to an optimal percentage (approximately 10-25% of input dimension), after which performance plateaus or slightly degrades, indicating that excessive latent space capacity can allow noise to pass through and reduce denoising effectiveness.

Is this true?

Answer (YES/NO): NO